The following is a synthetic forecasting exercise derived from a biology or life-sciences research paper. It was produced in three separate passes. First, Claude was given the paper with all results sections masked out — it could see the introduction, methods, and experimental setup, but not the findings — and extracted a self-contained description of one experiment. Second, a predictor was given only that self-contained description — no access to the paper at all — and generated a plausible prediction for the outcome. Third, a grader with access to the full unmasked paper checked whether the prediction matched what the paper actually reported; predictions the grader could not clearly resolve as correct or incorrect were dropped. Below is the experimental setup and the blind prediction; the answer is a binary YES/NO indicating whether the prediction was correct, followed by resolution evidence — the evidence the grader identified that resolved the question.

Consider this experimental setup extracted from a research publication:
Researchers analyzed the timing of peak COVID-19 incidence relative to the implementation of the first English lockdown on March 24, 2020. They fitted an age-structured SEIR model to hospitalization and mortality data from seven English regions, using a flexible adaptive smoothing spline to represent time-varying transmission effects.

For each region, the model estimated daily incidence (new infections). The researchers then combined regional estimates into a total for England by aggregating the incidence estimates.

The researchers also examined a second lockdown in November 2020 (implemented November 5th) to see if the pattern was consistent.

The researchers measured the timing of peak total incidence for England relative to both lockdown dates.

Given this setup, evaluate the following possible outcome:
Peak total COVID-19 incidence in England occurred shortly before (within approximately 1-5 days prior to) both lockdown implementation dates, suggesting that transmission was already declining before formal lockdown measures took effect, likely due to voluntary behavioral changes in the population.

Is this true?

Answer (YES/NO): NO